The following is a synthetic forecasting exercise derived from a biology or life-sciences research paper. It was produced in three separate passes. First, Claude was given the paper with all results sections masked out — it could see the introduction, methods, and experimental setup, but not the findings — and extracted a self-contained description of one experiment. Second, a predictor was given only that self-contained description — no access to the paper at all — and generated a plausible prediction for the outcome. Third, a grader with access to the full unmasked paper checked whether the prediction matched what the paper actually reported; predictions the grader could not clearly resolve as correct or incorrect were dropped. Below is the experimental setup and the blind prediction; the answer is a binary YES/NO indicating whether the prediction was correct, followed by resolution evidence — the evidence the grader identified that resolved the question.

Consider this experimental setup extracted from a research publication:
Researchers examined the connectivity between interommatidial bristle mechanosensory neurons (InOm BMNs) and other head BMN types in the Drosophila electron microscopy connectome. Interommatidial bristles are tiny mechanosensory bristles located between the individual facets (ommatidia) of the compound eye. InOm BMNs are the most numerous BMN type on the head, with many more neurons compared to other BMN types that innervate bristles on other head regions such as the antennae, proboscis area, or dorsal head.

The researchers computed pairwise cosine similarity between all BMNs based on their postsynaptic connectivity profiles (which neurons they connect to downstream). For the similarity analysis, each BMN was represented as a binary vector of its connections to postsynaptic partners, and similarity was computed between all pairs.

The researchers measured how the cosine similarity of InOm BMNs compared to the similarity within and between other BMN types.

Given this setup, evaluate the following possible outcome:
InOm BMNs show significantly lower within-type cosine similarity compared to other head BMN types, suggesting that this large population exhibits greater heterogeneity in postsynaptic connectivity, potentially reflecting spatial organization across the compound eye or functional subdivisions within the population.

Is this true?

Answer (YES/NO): YES